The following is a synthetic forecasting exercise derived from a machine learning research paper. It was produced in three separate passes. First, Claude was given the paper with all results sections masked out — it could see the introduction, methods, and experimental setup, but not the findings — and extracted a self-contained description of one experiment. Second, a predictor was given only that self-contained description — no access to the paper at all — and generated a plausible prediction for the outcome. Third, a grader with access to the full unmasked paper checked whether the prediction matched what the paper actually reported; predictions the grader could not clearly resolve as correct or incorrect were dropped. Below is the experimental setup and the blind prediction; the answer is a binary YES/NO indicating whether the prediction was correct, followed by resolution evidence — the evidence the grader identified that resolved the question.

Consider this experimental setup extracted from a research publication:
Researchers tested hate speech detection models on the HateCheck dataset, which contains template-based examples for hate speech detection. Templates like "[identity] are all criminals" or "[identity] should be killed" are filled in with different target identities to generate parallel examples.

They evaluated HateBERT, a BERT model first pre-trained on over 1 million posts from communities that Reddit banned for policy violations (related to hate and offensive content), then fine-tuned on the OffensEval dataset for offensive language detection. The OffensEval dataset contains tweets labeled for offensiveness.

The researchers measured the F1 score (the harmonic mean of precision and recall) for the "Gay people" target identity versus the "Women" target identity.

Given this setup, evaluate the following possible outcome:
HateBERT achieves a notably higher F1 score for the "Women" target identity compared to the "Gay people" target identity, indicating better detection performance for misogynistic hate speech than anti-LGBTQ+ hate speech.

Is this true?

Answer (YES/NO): NO